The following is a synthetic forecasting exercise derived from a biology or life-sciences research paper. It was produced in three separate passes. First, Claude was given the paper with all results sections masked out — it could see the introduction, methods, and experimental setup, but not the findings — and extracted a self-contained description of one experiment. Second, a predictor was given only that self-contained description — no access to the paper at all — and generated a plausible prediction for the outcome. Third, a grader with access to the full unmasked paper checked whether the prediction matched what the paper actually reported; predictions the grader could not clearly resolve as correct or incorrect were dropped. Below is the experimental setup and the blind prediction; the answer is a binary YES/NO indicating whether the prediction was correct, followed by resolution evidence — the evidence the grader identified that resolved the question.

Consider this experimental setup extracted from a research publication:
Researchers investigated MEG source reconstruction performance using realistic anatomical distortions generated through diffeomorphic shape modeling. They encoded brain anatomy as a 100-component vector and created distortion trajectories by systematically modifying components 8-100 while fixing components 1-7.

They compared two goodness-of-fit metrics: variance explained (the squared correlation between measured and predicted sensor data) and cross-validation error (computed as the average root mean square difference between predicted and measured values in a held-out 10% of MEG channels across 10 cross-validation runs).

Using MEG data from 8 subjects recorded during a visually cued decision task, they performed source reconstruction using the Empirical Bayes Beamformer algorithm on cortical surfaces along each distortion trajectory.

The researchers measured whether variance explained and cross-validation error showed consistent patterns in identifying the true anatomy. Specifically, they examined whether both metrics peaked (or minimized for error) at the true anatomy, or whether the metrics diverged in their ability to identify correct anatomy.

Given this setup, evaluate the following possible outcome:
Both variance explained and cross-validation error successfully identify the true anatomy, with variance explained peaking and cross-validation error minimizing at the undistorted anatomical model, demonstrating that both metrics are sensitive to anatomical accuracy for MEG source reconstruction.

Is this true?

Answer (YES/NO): NO